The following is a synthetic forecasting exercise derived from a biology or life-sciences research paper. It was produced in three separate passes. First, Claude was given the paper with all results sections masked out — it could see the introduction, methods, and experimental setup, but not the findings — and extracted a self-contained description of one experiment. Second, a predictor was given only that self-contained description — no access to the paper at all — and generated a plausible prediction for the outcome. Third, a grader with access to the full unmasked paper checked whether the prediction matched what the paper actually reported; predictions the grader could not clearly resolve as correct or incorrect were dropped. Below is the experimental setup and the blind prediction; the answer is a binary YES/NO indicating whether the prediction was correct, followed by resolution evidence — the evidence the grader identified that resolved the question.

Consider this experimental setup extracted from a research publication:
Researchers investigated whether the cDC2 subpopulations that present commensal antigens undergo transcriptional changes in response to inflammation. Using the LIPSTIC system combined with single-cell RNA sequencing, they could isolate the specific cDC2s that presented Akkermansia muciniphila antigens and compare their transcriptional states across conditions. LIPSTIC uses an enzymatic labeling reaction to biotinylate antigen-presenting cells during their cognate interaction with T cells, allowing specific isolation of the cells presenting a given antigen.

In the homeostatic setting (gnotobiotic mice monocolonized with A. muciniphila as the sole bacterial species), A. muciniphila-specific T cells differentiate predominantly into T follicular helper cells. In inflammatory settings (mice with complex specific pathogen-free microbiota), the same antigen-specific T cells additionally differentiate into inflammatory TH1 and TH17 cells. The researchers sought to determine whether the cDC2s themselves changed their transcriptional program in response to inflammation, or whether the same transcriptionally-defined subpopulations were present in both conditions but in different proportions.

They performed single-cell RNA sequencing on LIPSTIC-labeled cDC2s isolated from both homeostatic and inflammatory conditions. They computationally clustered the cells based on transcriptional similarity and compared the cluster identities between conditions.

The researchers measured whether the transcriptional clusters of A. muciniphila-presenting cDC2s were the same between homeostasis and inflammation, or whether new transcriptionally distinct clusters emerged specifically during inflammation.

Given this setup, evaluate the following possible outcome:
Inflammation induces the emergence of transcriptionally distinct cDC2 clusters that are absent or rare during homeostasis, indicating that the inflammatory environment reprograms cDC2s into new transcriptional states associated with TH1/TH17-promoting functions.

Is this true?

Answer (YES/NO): NO